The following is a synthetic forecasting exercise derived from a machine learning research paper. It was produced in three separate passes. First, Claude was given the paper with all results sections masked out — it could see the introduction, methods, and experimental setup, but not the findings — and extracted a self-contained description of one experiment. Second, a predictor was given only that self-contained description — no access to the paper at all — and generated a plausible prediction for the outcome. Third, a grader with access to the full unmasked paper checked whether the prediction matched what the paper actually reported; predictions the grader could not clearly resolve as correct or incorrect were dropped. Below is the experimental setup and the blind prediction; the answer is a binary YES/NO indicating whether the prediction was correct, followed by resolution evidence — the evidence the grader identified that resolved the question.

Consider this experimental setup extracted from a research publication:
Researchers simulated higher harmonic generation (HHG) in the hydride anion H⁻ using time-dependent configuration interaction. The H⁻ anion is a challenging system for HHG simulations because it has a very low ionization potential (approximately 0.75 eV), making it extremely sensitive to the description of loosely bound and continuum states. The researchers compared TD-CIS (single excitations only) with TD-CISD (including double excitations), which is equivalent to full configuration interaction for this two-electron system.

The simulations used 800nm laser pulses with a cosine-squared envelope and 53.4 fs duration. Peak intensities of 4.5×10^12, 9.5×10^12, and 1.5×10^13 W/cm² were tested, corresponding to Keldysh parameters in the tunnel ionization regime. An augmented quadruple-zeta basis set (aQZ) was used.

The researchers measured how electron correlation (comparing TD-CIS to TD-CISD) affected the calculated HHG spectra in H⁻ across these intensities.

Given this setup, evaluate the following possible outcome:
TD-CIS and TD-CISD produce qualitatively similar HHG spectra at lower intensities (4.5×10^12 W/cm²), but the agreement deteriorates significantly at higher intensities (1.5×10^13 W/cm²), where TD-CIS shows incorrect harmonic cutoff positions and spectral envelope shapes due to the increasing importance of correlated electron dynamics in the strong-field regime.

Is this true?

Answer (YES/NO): NO